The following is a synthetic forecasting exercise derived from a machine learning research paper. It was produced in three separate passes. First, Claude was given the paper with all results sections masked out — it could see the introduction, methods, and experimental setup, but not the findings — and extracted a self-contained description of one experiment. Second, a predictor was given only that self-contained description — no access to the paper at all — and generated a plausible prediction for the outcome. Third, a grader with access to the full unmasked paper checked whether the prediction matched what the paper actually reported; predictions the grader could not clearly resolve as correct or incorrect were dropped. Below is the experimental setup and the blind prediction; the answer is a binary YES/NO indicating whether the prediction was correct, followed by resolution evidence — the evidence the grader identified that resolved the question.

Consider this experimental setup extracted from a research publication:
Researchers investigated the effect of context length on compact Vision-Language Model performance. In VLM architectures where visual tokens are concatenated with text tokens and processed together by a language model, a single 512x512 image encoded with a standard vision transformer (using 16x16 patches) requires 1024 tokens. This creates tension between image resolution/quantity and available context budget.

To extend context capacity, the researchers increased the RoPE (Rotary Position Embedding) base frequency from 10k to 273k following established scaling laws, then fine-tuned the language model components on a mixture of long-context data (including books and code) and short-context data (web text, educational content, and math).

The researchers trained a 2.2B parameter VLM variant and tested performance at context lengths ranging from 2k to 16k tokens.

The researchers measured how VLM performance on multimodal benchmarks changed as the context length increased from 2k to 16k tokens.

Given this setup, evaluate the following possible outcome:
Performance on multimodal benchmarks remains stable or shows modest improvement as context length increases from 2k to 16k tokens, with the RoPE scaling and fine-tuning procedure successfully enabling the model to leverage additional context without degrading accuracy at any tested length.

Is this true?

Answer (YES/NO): NO